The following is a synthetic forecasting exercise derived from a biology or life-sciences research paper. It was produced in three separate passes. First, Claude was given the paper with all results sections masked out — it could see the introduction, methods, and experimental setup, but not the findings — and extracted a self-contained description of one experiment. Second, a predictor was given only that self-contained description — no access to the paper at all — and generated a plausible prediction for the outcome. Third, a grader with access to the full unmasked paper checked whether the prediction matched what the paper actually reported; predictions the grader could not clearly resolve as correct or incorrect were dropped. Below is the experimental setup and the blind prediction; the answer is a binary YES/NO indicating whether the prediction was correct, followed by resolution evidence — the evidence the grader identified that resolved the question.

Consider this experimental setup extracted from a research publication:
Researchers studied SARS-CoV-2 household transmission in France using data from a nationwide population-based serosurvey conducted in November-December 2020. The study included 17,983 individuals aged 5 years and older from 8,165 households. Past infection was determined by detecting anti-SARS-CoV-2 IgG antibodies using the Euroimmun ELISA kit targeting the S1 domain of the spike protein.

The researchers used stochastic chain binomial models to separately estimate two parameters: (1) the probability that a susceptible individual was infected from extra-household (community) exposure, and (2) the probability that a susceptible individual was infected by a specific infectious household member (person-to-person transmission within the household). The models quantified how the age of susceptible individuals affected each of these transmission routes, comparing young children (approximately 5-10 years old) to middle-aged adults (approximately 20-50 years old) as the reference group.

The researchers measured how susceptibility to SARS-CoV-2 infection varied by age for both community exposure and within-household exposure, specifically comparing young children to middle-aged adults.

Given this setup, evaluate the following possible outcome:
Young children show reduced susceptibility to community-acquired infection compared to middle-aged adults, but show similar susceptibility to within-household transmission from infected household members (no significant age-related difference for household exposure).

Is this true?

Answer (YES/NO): NO